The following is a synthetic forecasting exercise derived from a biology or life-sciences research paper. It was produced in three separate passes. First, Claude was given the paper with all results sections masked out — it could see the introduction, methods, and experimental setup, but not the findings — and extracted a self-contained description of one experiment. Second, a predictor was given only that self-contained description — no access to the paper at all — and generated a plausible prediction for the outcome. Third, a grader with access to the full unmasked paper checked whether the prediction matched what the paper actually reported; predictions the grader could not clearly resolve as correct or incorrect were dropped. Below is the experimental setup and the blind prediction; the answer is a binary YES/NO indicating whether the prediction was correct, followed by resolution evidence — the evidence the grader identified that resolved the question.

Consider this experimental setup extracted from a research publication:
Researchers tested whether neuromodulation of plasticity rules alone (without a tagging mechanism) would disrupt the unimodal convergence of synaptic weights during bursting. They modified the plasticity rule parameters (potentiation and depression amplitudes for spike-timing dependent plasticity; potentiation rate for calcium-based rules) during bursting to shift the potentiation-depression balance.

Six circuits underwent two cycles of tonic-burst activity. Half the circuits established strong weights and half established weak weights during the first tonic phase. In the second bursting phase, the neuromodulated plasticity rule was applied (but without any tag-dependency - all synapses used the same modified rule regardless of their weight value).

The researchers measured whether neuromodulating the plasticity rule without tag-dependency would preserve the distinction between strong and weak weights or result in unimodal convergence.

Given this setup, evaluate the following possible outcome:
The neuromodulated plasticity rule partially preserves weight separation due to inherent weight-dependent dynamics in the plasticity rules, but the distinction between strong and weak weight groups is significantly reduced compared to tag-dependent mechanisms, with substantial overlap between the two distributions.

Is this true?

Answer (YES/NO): NO